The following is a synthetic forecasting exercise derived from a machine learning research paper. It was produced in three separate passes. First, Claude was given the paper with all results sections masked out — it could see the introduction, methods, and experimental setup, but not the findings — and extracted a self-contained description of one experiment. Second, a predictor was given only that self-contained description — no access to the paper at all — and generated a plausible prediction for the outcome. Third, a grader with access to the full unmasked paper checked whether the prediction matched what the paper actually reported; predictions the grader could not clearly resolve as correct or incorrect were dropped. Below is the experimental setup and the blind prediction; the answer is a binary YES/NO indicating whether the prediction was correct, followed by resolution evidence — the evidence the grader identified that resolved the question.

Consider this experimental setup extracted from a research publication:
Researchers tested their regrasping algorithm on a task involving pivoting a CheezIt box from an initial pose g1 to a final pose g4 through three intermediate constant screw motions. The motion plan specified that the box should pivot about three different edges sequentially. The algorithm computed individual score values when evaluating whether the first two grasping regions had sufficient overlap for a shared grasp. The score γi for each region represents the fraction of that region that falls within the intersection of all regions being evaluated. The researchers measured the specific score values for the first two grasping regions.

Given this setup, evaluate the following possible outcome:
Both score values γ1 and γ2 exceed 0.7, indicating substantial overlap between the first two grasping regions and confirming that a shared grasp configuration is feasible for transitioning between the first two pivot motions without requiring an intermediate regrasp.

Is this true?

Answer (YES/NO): NO